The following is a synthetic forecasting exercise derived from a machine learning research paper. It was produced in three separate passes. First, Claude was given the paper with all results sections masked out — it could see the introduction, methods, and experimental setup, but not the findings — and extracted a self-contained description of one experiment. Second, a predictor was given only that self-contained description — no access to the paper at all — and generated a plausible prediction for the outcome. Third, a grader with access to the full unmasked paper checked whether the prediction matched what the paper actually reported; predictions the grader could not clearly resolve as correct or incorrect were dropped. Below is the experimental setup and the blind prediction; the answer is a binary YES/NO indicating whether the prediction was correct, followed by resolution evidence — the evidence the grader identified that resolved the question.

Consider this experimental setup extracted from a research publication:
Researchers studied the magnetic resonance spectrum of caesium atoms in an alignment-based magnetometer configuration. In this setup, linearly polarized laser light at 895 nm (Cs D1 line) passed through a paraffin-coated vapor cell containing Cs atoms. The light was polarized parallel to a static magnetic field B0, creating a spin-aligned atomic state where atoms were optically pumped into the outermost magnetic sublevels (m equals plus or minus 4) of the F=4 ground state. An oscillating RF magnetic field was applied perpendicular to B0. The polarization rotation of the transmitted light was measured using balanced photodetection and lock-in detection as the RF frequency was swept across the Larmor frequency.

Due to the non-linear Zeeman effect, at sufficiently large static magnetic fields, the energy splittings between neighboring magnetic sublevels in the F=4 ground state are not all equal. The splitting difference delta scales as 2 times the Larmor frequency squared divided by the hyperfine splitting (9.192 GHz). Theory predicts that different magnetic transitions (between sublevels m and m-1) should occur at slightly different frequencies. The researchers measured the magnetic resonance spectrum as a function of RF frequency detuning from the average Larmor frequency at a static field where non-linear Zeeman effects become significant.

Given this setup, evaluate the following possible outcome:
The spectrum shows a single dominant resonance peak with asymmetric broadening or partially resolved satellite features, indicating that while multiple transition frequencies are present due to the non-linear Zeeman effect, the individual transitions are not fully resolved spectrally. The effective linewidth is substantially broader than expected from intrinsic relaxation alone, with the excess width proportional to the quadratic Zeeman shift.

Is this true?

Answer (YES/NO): NO